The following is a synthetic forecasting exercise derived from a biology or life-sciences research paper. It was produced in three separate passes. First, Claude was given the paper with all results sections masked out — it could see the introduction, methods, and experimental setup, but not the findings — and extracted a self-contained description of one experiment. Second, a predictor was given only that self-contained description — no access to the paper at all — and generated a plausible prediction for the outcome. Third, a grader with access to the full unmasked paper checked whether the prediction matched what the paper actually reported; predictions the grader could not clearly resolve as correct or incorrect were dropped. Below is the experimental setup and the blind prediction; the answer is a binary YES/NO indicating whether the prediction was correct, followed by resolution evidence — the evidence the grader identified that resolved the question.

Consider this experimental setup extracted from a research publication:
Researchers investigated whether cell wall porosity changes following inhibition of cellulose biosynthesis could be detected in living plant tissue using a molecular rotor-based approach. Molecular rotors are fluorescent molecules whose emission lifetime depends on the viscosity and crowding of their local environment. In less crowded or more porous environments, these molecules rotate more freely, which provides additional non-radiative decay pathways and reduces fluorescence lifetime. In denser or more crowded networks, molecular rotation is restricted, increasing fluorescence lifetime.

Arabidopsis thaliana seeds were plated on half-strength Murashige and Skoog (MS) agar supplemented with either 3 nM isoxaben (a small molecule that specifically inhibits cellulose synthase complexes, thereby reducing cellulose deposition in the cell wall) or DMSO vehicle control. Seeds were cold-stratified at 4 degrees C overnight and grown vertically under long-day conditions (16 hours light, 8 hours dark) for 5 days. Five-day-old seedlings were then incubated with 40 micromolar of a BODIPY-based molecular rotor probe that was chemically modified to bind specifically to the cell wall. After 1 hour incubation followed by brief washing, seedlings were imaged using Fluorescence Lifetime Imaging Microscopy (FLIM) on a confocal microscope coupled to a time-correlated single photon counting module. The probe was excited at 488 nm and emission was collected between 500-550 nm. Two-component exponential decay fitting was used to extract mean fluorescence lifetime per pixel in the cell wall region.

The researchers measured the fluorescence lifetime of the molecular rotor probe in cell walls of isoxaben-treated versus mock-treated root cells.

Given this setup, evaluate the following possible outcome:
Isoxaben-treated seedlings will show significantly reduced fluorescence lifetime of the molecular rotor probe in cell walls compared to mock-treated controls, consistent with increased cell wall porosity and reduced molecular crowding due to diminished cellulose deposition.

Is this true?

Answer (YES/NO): NO